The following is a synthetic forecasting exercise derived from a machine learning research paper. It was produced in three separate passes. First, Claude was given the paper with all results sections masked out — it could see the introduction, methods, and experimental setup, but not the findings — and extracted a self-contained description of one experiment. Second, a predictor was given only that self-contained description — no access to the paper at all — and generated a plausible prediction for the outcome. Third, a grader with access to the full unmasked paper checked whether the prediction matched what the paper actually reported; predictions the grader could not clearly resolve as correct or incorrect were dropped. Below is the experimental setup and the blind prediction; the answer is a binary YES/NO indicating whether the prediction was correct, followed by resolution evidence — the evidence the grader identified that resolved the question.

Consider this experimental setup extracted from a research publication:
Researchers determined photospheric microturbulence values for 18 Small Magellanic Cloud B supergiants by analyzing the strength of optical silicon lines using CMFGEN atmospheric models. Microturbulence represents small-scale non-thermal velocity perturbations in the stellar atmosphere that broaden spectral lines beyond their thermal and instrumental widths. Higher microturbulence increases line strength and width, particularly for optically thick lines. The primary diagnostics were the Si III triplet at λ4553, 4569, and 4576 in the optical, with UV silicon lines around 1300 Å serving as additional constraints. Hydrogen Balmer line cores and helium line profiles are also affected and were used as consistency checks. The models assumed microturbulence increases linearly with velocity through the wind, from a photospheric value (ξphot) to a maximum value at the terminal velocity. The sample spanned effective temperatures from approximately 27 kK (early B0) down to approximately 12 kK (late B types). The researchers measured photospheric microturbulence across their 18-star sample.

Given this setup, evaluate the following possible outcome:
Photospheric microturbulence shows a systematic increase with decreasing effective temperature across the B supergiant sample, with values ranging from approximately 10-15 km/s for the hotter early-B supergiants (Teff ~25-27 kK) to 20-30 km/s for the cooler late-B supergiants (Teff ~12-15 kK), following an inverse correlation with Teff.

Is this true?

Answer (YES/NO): NO